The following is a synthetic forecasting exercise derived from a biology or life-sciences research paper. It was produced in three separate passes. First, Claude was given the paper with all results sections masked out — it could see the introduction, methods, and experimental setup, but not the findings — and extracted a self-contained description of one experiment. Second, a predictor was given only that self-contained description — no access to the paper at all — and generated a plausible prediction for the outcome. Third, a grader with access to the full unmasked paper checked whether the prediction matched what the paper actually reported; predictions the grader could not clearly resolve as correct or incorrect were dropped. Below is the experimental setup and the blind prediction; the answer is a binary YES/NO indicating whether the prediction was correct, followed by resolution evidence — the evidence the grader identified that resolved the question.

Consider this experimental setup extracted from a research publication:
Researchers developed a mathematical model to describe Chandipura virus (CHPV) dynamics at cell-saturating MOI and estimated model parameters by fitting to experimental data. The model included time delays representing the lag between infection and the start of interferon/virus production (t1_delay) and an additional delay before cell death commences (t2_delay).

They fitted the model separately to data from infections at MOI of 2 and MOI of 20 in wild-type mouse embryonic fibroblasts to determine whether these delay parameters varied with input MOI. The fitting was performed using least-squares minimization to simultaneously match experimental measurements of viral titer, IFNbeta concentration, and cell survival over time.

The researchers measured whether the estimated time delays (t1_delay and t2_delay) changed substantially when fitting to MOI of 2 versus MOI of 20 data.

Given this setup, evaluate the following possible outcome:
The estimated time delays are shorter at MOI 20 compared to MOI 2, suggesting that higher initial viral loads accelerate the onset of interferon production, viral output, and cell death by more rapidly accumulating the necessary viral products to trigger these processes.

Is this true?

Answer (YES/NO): NO